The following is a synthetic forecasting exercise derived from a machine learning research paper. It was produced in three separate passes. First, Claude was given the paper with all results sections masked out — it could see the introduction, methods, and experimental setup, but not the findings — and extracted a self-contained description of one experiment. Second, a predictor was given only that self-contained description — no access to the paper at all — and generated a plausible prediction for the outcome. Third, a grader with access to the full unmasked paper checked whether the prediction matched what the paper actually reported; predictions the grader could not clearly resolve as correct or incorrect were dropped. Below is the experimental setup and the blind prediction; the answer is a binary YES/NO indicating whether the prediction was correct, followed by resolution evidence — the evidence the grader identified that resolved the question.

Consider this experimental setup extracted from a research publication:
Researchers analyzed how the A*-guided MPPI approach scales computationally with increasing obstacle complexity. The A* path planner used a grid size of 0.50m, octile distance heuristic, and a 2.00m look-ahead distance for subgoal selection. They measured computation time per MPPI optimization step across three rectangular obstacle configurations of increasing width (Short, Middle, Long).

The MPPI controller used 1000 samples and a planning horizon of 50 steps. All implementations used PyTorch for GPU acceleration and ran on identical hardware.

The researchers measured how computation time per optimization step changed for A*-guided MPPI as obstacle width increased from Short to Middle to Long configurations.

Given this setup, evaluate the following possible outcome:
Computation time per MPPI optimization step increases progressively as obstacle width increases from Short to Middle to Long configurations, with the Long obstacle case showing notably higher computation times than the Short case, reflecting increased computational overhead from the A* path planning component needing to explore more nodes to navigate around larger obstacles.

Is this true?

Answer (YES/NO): YES